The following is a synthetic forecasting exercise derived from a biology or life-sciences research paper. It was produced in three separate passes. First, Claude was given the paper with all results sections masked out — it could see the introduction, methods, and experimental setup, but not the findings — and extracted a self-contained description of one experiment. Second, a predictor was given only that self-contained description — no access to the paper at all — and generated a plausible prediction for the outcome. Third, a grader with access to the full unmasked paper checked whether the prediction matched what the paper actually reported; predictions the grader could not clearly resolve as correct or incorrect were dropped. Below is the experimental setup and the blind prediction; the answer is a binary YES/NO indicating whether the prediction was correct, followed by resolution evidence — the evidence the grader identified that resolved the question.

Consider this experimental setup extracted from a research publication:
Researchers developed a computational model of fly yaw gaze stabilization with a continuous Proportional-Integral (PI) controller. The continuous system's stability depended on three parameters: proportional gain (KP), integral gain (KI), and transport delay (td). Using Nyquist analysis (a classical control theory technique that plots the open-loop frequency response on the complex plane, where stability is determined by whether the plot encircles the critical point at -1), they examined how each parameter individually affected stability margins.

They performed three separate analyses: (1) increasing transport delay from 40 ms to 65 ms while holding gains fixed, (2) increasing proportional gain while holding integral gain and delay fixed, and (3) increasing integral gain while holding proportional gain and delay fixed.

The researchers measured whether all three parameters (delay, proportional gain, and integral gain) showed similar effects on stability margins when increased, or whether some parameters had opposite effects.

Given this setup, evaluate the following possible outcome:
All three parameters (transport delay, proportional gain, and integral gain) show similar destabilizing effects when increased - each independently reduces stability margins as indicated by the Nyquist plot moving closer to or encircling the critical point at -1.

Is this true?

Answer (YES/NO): YES